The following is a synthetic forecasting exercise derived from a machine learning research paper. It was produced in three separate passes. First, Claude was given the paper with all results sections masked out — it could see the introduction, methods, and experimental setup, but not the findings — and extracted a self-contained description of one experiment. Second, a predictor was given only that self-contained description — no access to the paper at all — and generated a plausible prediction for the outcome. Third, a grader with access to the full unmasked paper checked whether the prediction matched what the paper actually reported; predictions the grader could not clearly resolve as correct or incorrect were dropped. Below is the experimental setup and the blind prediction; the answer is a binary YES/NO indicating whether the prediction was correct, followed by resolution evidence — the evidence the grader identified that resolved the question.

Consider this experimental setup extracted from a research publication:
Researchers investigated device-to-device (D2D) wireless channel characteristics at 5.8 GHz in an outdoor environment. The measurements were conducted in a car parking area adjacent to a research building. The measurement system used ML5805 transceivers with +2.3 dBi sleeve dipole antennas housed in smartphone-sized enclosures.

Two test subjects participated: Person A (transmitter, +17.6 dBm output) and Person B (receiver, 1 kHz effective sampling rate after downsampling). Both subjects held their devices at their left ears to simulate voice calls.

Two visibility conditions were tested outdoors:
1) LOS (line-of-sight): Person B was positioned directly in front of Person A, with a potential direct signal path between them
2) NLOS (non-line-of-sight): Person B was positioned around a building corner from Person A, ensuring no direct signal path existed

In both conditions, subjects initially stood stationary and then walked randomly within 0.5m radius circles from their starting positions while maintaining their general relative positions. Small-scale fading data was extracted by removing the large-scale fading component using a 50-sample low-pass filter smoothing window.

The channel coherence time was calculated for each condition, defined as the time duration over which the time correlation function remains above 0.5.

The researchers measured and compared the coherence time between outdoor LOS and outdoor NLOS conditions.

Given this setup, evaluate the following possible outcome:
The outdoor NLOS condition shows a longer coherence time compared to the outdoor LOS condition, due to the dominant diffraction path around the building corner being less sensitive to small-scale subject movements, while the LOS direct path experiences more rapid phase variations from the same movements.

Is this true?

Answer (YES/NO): NO